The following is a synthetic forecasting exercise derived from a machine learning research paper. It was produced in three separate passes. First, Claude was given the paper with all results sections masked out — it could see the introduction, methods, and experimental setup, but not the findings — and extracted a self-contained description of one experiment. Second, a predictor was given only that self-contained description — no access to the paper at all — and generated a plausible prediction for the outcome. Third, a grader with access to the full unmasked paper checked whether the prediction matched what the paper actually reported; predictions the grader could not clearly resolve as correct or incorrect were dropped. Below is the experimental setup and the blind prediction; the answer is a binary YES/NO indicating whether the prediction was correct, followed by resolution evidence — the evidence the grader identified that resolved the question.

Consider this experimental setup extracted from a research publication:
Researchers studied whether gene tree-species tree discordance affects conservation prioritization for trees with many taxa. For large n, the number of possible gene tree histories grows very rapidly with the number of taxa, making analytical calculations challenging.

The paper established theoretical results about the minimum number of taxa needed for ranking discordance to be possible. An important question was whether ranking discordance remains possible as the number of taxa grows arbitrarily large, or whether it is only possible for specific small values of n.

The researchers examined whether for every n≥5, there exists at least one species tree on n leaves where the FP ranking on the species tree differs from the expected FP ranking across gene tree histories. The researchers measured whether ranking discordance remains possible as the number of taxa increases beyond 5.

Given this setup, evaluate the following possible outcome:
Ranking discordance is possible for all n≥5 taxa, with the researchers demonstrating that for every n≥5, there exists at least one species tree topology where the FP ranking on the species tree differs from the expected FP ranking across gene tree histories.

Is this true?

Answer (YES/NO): YES